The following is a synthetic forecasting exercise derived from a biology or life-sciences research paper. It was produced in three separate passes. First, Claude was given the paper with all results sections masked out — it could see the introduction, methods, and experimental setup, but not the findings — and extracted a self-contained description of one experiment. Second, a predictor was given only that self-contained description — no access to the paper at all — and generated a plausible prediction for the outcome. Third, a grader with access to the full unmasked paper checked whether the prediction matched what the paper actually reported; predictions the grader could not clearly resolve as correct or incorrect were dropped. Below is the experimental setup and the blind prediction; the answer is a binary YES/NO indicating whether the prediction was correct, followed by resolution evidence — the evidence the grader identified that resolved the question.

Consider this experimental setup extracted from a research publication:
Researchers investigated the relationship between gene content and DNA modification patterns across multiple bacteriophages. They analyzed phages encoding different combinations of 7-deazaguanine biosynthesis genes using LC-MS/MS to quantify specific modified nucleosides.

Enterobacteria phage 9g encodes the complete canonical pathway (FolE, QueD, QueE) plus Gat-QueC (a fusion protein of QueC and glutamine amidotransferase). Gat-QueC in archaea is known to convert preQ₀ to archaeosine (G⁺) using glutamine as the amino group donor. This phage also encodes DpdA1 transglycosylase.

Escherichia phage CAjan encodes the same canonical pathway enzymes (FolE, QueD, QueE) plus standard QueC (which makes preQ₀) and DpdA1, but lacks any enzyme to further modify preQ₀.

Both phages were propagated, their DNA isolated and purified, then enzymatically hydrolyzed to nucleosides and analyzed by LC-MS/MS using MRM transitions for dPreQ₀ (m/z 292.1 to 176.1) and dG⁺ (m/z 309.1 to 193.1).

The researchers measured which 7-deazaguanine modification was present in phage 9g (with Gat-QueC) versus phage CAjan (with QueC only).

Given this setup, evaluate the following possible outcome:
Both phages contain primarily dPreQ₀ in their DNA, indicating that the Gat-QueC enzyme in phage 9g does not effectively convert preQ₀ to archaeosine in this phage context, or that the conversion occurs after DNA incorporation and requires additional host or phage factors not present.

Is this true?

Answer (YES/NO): NO